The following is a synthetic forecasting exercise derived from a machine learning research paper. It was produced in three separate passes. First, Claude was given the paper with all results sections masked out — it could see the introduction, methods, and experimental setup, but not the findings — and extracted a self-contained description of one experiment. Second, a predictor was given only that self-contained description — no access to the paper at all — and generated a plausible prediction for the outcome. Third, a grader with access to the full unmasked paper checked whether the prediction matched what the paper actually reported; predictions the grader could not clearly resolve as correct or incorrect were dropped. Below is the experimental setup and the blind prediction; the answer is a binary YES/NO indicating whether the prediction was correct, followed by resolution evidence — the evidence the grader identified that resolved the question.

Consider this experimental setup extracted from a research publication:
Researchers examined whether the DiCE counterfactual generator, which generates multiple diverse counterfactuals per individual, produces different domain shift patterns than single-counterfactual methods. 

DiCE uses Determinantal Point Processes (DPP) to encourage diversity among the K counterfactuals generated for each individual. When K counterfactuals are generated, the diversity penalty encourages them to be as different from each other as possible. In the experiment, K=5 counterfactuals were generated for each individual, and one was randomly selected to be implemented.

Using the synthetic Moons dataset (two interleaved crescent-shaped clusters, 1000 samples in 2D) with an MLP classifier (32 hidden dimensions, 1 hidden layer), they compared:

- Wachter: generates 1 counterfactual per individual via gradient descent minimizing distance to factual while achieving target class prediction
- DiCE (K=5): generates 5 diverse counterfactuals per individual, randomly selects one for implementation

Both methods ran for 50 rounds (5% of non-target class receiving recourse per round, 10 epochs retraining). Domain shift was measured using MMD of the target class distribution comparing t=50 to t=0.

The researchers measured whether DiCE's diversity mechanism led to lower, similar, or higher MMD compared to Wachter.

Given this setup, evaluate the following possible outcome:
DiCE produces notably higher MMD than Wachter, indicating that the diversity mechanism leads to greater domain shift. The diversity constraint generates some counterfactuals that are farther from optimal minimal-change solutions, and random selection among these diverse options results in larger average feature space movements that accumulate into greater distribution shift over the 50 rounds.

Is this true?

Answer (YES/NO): NO